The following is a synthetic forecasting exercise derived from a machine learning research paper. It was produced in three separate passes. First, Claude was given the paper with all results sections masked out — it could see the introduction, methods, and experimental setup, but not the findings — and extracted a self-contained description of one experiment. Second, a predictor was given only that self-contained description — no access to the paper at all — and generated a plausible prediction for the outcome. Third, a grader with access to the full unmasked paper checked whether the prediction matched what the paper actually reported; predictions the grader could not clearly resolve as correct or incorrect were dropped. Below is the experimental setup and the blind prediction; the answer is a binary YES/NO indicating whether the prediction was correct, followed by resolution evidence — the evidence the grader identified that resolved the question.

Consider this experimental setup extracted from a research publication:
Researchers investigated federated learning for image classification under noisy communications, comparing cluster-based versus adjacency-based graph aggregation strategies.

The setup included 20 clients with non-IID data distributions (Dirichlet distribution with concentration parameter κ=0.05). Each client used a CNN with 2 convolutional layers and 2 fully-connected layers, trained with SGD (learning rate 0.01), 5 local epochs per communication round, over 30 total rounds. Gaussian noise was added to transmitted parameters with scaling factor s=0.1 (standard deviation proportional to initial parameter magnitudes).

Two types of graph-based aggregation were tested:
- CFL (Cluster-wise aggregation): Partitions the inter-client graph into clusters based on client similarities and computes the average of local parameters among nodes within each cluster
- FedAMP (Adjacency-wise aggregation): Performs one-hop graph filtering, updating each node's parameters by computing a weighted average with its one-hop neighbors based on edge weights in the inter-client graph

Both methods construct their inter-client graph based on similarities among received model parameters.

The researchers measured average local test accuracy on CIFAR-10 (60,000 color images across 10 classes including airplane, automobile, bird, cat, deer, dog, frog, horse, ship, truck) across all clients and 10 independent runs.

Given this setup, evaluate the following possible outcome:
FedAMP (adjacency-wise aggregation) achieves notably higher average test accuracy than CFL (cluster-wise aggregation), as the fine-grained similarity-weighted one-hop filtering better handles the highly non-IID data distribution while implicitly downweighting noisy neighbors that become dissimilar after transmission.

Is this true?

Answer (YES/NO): NO